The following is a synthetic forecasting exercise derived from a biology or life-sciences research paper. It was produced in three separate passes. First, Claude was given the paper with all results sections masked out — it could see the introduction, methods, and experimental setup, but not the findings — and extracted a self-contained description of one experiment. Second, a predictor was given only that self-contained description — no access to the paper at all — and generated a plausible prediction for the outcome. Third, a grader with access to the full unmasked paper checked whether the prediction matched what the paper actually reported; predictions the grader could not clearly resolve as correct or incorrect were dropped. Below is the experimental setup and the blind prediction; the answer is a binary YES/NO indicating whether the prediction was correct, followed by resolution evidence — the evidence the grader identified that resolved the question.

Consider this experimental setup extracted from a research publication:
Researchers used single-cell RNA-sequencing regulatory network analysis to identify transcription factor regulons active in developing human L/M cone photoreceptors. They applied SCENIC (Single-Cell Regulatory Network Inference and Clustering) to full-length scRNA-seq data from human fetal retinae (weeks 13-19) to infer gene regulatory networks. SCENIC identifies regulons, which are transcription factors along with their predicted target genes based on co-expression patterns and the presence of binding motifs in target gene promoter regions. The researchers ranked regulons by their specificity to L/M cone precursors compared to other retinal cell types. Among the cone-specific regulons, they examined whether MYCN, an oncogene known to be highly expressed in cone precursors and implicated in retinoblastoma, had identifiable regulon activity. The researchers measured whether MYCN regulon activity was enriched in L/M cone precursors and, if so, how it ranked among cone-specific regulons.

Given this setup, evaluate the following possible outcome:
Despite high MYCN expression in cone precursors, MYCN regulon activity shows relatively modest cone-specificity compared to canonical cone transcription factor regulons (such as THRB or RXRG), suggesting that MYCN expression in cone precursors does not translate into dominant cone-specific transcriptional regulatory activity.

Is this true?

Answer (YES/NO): YES